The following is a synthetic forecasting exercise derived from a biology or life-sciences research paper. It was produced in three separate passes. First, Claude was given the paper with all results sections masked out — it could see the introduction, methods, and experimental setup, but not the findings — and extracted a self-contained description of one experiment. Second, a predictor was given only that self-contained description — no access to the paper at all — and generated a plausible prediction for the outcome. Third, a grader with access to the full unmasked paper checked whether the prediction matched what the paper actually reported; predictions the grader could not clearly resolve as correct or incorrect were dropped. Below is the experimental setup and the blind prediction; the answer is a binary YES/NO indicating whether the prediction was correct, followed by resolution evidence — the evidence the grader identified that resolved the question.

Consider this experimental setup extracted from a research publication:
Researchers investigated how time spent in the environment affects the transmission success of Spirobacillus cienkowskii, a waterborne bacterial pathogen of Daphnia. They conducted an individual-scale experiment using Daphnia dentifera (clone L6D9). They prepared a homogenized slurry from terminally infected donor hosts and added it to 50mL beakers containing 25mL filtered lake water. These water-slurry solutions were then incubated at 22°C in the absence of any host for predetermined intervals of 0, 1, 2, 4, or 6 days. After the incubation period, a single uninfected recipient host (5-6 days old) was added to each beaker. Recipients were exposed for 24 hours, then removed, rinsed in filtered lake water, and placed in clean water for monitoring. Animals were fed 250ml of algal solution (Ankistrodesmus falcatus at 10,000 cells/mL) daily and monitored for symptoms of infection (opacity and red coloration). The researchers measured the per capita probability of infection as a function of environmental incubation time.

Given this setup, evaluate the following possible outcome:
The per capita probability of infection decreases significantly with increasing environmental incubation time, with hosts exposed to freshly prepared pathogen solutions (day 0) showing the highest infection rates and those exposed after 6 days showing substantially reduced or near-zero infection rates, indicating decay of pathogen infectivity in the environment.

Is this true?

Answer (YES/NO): YES